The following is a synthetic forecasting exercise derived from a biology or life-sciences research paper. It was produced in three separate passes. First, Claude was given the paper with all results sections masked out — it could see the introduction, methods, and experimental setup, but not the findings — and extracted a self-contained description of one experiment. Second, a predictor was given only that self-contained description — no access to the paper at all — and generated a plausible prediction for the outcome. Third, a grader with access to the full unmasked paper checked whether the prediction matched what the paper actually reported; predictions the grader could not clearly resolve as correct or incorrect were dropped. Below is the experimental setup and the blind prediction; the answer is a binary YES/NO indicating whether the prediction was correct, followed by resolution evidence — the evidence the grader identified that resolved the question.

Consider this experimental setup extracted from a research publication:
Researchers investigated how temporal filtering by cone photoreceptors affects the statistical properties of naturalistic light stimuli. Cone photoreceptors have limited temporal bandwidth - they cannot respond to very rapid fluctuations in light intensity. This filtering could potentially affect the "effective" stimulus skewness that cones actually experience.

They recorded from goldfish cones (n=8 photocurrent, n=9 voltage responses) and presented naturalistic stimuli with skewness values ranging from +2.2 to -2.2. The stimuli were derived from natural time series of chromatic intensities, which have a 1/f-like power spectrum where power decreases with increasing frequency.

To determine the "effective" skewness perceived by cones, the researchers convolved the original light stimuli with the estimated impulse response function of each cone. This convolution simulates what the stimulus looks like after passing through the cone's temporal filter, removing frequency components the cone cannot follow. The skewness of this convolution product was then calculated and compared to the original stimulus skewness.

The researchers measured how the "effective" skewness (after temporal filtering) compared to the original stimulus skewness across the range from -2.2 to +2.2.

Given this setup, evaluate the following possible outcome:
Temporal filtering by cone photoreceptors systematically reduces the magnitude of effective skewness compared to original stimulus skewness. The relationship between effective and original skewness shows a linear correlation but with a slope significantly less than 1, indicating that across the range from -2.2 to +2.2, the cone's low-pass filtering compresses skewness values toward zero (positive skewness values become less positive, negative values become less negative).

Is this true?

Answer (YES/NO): YES